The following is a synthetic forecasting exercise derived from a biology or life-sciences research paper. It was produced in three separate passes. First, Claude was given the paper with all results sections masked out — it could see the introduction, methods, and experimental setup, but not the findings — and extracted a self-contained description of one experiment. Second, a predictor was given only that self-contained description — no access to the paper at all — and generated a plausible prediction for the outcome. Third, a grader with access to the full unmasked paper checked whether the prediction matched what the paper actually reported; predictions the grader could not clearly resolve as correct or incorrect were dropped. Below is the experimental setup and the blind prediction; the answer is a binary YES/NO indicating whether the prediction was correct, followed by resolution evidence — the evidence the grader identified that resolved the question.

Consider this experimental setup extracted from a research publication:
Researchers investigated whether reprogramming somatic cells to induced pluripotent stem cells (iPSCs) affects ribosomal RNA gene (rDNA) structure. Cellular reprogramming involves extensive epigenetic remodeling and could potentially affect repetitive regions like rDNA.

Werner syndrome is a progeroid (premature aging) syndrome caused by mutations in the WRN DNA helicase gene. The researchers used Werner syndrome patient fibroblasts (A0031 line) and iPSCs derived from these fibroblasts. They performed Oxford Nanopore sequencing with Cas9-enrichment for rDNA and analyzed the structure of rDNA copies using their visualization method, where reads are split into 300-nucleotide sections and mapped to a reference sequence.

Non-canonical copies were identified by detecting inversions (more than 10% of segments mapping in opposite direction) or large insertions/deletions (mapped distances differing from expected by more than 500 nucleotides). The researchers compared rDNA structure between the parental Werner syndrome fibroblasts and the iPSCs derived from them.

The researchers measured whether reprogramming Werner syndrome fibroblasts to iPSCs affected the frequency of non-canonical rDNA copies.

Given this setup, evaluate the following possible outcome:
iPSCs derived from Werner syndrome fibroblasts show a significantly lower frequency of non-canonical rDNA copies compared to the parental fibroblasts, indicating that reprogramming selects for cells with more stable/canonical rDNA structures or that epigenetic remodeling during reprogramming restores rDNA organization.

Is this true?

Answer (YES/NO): YES